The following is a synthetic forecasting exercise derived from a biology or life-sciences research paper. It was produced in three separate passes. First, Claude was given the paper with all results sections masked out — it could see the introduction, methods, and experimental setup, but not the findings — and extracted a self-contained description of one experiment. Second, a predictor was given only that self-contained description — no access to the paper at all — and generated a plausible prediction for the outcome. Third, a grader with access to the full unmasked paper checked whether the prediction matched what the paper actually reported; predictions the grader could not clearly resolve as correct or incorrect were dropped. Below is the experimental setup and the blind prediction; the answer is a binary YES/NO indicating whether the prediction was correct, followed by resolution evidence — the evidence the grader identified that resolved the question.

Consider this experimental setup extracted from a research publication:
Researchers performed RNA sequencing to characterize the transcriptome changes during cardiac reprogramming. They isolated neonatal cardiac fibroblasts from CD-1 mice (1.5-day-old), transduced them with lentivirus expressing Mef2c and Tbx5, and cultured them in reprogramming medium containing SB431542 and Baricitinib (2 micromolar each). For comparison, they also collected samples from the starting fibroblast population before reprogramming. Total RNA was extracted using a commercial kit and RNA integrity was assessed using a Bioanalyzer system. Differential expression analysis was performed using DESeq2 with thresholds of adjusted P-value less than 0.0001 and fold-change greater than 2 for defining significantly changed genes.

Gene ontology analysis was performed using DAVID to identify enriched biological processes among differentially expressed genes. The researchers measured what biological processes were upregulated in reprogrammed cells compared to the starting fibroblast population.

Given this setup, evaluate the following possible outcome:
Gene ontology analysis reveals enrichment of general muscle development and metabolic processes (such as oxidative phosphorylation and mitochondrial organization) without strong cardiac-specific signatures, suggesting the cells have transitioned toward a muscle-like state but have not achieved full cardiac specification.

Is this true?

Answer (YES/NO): NO